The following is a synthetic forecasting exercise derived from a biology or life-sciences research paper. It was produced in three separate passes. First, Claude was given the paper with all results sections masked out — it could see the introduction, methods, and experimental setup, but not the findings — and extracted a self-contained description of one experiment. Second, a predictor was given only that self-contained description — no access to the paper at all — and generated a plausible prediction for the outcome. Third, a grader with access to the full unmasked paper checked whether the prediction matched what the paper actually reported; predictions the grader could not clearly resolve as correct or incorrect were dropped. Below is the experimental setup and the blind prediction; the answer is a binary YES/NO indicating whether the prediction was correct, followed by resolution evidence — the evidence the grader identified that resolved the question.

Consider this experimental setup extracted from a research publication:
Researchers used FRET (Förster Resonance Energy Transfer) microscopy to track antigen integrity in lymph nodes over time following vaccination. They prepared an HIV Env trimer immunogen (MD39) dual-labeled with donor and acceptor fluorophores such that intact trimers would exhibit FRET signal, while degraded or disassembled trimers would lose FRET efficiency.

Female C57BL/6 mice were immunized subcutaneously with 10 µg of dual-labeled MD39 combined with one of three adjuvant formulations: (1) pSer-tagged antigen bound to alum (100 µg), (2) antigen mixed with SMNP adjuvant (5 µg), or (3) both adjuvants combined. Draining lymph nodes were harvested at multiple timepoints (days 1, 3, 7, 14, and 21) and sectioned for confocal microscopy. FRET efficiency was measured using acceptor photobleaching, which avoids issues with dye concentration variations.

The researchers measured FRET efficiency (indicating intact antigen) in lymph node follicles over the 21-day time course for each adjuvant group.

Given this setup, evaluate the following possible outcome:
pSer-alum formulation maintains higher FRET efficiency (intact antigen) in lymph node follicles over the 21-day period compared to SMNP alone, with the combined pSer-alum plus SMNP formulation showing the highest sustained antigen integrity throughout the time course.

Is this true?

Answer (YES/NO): NO